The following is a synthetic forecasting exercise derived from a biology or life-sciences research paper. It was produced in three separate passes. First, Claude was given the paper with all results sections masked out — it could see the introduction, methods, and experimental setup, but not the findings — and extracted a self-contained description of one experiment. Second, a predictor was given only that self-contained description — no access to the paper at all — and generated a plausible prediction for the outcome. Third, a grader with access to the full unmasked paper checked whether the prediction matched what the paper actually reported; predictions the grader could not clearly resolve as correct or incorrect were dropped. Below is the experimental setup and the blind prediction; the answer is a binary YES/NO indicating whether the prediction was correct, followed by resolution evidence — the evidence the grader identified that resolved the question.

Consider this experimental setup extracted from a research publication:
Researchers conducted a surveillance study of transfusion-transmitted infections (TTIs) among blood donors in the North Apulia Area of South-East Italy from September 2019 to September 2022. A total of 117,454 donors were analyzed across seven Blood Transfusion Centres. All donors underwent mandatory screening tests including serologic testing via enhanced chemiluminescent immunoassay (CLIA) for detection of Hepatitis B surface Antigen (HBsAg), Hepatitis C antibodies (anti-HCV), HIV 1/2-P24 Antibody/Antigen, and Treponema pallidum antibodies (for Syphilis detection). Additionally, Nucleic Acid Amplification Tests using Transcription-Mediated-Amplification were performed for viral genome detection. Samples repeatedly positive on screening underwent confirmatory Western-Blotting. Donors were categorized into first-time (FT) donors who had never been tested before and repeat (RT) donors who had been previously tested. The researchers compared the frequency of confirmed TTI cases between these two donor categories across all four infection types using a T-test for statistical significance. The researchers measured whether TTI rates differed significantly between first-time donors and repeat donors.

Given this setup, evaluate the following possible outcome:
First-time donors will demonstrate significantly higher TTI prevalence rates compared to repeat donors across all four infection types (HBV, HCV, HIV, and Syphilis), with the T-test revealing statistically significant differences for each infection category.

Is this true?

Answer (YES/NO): NO